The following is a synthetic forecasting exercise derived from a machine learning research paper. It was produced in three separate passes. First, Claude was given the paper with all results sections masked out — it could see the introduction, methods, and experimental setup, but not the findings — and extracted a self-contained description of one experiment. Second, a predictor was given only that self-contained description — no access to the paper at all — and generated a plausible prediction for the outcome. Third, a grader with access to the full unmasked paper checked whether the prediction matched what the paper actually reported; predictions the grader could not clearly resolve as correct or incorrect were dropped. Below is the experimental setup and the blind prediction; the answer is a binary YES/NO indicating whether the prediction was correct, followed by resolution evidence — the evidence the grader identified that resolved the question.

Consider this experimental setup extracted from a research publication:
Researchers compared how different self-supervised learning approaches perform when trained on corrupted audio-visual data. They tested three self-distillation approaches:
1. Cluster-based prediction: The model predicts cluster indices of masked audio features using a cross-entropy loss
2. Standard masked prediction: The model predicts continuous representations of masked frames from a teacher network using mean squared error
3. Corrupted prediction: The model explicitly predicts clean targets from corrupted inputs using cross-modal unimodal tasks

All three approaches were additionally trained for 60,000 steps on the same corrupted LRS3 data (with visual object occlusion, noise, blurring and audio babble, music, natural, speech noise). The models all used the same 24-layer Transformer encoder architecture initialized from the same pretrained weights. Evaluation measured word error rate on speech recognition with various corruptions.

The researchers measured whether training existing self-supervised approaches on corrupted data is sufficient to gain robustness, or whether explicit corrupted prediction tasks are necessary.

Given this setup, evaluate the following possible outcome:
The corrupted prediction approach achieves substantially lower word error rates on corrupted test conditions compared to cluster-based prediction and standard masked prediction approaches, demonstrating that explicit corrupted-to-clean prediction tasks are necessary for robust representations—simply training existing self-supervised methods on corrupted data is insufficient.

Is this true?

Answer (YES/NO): YES